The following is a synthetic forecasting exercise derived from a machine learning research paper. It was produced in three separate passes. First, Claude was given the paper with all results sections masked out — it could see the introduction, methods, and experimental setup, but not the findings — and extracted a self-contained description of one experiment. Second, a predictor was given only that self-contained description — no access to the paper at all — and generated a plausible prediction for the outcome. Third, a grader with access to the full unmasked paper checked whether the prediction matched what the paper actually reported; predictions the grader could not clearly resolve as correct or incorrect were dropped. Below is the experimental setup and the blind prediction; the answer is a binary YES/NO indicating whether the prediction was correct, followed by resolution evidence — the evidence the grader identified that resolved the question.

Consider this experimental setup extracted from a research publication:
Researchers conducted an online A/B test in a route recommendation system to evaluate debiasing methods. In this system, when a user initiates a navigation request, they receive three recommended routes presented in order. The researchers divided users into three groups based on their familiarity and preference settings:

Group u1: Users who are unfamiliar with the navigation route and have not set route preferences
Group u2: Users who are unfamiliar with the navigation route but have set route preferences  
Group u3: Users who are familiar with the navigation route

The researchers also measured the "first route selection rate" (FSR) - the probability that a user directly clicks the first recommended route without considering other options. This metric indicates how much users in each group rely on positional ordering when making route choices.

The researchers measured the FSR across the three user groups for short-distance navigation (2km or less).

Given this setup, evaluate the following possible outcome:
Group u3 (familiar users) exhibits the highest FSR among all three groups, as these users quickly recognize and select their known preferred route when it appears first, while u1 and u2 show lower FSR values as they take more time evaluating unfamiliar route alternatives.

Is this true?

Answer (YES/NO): NO